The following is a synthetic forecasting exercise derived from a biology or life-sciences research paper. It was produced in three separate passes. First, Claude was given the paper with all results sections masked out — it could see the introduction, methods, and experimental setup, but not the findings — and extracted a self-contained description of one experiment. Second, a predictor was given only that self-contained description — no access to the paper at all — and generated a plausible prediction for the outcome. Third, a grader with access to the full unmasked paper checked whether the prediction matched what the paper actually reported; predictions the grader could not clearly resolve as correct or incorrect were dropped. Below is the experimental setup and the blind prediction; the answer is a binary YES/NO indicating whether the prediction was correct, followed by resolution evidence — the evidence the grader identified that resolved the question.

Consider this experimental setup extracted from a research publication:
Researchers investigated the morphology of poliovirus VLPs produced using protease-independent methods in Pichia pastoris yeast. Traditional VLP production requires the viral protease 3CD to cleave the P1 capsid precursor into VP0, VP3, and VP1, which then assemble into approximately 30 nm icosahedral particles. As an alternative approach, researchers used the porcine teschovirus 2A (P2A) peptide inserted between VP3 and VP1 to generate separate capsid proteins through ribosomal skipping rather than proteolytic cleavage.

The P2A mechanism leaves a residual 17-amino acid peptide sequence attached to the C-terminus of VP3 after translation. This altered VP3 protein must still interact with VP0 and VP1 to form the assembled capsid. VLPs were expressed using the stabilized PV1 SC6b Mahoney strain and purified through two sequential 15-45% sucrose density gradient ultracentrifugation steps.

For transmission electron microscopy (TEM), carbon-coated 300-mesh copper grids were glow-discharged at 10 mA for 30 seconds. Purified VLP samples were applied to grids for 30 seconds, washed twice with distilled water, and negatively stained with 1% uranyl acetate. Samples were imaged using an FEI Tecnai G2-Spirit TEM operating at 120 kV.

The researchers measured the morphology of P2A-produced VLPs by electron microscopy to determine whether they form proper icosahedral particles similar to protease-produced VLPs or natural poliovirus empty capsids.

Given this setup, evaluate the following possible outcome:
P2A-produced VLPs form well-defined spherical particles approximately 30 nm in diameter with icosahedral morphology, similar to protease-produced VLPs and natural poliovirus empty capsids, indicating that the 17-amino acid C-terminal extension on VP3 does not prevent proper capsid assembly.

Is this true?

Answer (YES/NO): YES